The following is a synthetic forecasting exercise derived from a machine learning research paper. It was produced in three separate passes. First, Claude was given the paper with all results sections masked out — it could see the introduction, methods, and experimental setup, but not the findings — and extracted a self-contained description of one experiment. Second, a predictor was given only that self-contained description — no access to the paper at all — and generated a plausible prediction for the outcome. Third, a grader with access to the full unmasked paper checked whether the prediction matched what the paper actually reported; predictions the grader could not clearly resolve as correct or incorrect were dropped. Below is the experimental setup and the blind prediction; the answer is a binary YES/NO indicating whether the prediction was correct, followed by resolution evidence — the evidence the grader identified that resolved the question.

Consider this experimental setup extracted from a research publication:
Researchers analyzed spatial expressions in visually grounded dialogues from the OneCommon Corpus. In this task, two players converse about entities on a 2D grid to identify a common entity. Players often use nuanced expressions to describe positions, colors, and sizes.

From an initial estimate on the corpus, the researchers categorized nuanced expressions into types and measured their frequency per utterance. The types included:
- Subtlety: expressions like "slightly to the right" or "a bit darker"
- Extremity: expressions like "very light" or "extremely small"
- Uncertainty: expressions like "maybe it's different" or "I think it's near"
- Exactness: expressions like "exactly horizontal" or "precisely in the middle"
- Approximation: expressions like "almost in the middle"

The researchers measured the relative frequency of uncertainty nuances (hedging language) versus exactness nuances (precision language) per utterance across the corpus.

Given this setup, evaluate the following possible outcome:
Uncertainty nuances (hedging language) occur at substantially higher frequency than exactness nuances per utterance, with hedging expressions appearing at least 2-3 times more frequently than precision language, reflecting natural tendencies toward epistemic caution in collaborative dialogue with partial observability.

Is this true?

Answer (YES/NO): YES